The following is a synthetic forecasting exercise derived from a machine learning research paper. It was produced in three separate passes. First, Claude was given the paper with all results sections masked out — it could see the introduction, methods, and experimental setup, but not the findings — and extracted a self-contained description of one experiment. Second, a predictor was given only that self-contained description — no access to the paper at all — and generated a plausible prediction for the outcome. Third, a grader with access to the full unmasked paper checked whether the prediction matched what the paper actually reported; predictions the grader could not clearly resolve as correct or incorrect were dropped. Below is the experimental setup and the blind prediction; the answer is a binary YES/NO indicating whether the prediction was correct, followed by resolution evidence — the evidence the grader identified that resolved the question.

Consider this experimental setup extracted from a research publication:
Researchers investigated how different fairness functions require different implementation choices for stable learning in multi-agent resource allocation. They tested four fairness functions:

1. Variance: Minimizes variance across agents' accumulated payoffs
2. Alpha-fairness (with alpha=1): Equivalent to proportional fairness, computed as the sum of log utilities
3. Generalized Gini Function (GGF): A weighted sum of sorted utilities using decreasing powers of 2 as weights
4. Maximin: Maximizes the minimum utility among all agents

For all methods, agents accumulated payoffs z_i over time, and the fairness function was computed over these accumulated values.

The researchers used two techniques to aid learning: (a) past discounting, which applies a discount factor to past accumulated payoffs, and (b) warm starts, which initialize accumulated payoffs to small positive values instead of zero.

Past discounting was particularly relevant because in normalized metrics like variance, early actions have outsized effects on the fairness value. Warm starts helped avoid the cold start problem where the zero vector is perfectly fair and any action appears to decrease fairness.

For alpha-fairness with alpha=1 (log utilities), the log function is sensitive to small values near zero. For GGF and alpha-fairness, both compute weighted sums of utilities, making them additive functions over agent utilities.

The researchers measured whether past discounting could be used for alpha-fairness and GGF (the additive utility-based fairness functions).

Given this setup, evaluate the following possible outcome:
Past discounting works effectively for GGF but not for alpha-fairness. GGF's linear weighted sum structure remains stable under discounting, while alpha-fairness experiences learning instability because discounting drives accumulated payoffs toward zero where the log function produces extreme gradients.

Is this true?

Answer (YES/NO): NO